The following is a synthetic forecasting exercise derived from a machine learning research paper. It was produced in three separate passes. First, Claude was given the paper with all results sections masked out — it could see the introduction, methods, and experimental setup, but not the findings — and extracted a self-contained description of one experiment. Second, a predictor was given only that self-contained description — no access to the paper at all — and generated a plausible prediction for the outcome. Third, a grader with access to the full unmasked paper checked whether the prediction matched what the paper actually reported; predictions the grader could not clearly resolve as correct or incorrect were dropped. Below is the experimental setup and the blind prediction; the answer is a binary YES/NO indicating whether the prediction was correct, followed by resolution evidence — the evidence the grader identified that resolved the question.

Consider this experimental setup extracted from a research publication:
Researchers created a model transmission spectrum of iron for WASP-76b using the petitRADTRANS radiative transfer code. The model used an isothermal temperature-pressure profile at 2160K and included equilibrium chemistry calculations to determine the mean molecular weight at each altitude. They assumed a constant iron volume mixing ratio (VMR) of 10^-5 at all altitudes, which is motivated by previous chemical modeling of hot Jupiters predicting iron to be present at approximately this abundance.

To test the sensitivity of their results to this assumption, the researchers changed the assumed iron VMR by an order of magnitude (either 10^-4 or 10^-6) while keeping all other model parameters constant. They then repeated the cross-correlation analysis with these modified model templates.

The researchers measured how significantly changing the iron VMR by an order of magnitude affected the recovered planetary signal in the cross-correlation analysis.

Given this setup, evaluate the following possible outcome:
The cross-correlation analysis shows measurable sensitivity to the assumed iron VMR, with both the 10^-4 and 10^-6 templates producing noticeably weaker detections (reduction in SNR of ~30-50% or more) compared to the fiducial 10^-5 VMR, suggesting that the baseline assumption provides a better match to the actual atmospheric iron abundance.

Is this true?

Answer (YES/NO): NO